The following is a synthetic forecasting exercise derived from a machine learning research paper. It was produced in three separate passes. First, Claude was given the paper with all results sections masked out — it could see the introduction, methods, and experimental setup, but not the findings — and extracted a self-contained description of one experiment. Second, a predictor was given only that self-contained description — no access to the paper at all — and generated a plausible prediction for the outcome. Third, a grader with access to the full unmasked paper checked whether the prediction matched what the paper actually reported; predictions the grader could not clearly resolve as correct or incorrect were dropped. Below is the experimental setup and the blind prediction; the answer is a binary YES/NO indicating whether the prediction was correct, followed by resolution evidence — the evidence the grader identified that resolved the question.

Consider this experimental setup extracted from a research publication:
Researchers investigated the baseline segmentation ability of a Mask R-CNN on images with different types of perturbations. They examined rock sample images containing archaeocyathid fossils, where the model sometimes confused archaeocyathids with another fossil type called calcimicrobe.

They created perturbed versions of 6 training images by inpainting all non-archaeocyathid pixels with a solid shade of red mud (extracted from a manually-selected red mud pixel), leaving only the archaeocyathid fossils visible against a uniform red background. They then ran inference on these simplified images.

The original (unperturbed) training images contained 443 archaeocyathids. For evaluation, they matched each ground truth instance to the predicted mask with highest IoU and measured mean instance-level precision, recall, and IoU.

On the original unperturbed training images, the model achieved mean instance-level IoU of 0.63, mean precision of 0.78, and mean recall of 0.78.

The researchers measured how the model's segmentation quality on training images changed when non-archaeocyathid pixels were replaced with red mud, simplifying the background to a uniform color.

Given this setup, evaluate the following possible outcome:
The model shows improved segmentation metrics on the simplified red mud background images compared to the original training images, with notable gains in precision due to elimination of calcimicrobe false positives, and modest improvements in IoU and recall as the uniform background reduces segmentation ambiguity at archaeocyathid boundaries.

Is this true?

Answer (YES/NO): NO